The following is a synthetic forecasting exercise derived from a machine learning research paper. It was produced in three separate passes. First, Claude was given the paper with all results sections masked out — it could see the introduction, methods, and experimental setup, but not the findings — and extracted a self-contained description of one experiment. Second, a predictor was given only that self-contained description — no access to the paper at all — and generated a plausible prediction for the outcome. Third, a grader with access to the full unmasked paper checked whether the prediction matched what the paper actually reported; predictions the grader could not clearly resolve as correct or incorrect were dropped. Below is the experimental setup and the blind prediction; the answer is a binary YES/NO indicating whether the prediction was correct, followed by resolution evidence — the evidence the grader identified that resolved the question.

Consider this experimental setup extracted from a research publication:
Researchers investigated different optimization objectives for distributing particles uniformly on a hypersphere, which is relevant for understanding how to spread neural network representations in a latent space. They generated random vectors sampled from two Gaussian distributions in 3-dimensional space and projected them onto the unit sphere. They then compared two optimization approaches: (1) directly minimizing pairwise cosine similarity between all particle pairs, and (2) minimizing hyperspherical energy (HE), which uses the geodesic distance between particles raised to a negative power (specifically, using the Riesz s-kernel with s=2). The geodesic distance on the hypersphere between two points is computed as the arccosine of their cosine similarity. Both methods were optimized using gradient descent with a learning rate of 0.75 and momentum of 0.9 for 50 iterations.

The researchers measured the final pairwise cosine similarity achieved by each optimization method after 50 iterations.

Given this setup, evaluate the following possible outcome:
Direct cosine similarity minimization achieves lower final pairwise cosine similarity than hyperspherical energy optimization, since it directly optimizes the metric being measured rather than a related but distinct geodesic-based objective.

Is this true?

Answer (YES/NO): NO